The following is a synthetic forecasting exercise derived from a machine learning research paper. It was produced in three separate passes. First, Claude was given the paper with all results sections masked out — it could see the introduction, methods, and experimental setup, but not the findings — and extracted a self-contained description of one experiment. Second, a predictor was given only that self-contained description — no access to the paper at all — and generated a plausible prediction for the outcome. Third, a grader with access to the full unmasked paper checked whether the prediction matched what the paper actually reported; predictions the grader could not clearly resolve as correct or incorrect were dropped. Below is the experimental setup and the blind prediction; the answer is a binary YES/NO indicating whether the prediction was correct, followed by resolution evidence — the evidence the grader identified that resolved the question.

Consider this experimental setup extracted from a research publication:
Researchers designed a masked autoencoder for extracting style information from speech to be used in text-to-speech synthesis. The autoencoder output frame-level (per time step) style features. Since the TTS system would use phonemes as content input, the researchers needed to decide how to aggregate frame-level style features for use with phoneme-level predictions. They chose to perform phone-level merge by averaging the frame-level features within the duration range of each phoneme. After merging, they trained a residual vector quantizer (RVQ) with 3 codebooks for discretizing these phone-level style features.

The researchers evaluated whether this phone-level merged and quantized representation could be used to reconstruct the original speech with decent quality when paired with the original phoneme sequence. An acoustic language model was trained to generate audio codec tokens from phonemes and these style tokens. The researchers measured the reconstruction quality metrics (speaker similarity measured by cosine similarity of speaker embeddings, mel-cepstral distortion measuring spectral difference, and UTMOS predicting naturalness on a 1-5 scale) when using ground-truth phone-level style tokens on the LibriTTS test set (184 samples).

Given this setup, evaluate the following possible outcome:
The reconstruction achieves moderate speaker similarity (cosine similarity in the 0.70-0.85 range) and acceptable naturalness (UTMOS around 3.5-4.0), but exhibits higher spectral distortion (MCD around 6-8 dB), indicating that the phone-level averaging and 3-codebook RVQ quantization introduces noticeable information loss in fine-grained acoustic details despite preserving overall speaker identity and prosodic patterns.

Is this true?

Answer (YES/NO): NO